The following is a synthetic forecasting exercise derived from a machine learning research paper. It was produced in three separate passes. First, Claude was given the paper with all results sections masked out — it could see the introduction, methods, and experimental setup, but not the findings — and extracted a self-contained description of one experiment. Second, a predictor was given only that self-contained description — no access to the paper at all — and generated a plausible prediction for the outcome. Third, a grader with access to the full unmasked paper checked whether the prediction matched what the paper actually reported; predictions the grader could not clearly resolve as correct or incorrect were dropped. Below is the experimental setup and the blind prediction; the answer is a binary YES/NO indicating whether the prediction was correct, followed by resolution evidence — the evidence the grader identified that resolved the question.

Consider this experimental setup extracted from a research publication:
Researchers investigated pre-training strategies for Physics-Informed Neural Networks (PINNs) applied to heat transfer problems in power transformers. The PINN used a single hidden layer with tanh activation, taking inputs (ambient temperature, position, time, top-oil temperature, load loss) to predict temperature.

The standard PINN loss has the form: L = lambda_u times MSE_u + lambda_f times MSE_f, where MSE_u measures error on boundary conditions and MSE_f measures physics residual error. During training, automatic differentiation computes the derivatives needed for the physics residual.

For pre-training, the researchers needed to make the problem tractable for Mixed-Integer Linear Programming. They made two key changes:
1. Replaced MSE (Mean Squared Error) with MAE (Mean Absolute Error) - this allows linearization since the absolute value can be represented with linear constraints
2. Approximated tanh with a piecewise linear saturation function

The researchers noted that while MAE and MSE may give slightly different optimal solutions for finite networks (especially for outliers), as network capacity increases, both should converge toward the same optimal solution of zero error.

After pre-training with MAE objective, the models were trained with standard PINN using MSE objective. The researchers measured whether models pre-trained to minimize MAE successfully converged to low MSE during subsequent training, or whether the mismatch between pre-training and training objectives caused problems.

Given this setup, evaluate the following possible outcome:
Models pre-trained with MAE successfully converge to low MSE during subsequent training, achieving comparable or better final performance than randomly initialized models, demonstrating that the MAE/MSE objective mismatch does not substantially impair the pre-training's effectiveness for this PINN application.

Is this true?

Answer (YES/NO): YES